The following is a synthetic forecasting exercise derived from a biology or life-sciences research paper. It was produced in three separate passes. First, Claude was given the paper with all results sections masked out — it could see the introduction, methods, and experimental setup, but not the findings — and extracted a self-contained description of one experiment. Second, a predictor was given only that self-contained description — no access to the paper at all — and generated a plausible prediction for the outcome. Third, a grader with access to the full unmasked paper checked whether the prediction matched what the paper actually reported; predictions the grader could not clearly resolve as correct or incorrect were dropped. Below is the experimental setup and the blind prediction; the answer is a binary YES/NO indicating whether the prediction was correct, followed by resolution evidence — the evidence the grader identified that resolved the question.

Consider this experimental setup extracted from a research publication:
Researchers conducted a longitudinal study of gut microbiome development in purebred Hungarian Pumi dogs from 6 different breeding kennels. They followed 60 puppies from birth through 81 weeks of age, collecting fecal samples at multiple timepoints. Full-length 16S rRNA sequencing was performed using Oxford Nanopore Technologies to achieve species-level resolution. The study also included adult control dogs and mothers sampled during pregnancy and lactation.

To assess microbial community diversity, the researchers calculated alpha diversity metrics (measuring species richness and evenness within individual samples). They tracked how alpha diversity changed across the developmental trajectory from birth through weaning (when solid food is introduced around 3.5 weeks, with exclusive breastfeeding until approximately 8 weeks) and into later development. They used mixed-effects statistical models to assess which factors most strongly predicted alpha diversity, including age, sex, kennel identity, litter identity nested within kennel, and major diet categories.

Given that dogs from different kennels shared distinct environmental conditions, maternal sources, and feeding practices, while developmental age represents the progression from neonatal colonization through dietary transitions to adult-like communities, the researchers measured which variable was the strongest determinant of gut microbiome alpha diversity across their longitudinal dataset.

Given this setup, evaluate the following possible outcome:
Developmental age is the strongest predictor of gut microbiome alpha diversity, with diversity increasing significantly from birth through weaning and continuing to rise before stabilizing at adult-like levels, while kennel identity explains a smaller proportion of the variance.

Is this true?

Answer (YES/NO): YES